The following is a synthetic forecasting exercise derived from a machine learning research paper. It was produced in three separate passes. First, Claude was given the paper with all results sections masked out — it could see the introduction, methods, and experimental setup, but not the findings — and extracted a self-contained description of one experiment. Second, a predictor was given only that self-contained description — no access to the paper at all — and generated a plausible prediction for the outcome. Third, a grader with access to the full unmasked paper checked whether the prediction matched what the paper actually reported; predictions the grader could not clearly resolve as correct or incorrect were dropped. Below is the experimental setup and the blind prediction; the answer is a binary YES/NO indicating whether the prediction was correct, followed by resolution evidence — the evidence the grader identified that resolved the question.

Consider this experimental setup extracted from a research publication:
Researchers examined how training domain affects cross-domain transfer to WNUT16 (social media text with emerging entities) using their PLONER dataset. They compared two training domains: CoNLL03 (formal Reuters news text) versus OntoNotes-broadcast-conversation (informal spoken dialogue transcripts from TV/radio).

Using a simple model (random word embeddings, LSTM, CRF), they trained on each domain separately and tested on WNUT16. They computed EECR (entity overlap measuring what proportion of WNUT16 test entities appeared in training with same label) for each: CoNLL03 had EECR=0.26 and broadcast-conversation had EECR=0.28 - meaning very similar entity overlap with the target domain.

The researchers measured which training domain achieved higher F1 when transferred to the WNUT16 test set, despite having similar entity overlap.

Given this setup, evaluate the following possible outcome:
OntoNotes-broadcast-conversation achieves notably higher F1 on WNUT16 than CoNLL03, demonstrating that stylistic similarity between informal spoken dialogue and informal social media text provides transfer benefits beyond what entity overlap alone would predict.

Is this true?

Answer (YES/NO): YES